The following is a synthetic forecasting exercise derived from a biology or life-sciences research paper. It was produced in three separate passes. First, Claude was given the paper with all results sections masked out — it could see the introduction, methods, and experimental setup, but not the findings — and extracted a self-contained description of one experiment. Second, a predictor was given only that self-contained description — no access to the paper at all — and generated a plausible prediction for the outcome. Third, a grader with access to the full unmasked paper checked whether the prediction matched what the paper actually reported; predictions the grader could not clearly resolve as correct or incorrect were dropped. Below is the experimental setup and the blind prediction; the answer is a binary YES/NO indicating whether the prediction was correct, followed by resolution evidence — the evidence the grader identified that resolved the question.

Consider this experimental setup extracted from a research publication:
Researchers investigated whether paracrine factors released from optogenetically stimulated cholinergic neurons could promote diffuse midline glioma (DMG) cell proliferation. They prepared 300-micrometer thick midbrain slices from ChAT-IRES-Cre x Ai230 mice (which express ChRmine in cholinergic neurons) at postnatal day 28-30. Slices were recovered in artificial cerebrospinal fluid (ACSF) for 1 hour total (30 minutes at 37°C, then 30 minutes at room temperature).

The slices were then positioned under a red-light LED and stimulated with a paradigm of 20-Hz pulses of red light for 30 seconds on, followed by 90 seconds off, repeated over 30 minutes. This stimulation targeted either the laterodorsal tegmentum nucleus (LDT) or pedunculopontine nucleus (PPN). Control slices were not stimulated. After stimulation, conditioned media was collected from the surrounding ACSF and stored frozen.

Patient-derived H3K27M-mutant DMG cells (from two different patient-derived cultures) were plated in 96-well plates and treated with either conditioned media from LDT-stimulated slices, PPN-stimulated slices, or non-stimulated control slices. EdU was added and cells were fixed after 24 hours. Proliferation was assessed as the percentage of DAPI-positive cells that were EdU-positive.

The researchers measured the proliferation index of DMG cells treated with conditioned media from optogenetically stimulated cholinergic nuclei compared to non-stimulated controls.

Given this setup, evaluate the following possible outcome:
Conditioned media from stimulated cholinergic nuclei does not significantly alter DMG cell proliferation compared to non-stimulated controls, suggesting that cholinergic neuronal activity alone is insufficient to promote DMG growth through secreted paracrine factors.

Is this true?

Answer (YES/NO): NO